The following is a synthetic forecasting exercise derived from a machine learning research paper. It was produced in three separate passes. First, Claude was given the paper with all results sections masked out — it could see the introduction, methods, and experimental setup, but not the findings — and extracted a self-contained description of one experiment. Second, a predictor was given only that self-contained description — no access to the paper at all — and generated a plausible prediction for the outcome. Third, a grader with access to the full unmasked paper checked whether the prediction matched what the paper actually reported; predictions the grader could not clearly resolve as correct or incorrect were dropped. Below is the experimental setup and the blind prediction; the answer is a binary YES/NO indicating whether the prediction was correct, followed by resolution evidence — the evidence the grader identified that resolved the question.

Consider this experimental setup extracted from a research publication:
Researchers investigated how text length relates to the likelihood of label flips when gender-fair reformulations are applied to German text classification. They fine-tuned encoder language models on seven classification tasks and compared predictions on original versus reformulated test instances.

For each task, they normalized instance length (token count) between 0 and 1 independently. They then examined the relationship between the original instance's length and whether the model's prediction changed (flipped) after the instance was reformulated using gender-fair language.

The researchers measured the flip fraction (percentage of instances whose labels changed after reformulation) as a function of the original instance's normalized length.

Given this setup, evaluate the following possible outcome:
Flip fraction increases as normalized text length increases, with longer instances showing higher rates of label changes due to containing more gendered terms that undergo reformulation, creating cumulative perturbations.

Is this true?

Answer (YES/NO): NO